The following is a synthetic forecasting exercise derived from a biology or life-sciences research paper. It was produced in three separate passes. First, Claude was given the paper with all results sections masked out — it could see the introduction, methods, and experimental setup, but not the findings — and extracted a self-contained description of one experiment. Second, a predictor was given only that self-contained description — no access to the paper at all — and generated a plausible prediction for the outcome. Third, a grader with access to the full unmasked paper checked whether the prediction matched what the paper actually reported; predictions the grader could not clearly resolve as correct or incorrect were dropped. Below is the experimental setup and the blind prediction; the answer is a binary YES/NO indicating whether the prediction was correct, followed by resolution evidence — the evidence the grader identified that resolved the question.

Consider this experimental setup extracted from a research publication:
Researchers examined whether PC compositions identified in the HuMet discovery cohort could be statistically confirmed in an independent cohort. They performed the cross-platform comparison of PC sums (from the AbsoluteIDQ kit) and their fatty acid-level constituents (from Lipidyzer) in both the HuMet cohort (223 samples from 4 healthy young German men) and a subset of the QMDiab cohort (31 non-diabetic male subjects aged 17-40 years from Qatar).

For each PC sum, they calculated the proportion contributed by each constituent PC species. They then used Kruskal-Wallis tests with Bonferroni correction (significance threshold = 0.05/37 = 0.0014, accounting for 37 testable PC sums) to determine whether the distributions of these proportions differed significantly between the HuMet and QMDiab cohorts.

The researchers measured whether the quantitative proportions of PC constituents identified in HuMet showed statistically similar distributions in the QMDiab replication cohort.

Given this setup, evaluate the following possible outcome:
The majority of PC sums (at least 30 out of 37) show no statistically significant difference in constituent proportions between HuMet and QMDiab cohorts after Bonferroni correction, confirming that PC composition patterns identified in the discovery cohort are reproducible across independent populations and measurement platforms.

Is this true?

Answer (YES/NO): NO